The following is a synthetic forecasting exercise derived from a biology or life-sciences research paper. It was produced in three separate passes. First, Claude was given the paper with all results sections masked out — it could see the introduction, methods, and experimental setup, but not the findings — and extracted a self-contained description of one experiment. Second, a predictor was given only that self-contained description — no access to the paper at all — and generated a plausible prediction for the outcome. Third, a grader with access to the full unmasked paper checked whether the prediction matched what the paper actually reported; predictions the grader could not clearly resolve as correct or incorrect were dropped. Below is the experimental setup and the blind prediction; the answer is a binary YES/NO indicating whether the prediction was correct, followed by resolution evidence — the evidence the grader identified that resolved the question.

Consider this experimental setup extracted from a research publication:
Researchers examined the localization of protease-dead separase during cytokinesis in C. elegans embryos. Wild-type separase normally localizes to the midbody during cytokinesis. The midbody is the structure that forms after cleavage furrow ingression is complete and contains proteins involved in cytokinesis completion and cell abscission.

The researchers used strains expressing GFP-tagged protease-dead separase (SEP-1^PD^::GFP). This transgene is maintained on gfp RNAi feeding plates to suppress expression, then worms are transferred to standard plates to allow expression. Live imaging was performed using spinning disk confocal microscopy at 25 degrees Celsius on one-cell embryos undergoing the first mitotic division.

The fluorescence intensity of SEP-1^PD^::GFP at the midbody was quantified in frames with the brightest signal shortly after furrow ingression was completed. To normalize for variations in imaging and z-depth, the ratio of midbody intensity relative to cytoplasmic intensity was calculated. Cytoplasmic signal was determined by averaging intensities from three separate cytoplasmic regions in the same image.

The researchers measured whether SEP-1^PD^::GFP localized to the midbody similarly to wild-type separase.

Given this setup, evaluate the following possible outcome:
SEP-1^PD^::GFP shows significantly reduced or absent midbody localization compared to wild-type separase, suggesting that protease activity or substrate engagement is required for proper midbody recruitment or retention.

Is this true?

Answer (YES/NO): NO